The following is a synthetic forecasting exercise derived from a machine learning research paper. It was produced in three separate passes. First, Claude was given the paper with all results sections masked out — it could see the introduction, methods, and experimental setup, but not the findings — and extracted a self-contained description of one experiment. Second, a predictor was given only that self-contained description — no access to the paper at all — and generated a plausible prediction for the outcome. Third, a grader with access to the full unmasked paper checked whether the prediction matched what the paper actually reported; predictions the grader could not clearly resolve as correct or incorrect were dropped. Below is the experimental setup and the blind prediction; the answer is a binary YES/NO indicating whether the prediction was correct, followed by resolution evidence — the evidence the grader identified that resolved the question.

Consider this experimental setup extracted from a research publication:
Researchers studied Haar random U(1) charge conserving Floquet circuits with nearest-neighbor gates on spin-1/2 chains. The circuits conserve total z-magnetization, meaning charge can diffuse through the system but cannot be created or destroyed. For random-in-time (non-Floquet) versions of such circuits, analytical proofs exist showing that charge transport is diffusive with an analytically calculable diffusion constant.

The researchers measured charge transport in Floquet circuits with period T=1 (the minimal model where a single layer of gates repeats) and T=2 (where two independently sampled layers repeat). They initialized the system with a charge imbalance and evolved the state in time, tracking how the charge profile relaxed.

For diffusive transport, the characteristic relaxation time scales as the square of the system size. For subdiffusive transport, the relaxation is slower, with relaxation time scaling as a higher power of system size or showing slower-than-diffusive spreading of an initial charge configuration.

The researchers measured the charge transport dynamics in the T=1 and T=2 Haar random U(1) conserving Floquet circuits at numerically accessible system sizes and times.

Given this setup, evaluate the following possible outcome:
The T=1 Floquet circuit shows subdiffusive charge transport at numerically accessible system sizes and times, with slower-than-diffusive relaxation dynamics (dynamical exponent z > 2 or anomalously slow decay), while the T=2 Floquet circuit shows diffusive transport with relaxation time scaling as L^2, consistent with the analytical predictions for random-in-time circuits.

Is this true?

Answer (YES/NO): YES